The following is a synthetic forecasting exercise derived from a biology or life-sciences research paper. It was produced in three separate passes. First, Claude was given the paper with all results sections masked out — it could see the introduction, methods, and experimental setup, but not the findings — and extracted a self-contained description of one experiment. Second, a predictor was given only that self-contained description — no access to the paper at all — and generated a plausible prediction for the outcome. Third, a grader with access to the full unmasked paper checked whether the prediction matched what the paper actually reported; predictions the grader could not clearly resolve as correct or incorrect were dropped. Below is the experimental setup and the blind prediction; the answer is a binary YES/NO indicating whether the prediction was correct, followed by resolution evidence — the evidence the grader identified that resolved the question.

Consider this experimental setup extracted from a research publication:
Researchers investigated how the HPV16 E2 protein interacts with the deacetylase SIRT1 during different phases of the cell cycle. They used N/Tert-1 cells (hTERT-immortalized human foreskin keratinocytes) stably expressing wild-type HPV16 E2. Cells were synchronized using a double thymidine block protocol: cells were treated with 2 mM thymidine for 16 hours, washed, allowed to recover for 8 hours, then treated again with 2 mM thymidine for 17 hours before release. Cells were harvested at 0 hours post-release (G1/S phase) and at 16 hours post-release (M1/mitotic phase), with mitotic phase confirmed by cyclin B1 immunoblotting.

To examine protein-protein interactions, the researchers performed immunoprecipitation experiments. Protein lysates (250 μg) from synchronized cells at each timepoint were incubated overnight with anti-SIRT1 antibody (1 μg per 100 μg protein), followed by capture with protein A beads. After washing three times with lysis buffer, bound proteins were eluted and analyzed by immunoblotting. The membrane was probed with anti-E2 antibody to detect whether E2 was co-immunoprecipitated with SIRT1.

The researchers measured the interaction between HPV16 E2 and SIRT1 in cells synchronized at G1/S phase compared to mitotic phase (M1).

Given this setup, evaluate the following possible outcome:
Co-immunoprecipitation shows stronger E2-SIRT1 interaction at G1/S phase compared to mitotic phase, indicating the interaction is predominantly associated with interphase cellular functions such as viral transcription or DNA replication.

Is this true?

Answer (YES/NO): NO